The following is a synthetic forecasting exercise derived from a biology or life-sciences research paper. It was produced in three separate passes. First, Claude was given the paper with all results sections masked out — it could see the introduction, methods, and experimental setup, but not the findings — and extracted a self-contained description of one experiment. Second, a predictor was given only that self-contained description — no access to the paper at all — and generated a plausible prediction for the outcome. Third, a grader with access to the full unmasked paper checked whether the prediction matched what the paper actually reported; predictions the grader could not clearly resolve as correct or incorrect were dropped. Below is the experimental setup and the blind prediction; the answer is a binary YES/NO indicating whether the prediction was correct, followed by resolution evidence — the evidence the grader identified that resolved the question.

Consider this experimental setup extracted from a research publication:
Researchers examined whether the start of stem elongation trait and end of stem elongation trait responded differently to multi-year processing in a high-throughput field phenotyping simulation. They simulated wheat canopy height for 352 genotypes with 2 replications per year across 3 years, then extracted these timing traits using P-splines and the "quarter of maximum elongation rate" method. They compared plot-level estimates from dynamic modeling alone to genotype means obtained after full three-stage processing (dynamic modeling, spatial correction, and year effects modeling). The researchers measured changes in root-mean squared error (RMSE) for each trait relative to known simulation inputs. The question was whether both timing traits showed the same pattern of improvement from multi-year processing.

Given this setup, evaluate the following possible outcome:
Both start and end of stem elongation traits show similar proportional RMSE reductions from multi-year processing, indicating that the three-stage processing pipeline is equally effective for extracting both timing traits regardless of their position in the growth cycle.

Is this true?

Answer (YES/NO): NO